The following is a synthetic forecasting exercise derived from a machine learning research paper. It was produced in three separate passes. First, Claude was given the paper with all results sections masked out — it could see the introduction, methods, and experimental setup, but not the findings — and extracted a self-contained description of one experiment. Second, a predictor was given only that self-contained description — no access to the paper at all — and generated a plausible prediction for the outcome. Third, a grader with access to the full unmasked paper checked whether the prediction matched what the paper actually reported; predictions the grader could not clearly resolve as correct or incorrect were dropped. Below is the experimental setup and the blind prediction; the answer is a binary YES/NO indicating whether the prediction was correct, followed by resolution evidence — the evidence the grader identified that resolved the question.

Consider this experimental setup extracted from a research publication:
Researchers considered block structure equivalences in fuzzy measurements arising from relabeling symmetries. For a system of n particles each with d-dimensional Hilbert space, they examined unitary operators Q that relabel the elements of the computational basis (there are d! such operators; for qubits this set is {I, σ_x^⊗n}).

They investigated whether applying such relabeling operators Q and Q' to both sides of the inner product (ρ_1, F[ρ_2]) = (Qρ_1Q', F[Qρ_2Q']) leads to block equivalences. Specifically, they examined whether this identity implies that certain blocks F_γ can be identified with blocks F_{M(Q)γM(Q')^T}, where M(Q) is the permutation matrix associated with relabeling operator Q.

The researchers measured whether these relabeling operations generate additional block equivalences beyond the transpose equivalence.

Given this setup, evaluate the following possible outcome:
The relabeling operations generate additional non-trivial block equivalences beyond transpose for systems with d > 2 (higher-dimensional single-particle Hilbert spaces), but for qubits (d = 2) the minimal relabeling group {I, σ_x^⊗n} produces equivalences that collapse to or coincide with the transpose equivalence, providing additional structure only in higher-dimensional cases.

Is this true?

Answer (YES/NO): NO